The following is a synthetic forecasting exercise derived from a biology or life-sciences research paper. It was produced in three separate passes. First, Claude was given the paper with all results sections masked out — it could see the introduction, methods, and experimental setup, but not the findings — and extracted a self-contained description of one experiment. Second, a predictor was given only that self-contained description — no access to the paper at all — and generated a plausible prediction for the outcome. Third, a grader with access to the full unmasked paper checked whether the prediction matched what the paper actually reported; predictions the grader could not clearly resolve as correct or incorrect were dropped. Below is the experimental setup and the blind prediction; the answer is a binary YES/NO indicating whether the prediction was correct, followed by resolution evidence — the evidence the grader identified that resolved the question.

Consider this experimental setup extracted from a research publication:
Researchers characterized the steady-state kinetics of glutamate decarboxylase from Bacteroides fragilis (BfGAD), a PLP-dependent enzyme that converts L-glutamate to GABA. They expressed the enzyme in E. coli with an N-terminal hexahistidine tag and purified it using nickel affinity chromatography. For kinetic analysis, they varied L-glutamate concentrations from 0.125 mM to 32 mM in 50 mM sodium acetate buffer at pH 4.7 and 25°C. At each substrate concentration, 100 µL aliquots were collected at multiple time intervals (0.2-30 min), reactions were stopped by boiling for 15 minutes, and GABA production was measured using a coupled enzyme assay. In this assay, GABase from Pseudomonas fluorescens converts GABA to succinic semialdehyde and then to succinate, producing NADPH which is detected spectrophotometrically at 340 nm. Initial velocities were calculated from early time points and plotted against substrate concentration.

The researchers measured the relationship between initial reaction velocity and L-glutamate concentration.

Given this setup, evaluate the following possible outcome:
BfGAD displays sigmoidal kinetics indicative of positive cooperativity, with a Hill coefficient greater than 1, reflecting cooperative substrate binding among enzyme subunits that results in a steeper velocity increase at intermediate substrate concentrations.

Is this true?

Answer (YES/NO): YES